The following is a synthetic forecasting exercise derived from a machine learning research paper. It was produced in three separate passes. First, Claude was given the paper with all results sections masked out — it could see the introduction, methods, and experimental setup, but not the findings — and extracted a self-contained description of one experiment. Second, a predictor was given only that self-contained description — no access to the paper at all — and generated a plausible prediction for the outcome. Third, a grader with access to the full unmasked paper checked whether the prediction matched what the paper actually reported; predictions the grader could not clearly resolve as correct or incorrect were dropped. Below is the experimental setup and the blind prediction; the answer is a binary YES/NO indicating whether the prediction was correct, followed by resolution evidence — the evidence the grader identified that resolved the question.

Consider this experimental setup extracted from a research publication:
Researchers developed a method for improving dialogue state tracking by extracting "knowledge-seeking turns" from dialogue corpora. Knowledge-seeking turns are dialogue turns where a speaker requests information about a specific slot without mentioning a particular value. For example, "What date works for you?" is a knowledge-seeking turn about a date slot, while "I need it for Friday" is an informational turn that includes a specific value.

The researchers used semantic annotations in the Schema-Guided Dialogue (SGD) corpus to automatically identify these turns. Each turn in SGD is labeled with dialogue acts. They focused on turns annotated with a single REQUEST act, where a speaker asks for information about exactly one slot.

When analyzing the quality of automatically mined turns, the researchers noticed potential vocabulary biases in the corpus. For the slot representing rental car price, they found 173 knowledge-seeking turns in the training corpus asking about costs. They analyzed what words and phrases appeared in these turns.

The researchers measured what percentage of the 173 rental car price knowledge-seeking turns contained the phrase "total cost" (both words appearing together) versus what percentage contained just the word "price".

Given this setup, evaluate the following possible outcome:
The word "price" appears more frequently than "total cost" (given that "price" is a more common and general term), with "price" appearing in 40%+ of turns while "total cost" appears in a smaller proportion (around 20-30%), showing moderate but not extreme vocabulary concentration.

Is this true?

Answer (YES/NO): NO